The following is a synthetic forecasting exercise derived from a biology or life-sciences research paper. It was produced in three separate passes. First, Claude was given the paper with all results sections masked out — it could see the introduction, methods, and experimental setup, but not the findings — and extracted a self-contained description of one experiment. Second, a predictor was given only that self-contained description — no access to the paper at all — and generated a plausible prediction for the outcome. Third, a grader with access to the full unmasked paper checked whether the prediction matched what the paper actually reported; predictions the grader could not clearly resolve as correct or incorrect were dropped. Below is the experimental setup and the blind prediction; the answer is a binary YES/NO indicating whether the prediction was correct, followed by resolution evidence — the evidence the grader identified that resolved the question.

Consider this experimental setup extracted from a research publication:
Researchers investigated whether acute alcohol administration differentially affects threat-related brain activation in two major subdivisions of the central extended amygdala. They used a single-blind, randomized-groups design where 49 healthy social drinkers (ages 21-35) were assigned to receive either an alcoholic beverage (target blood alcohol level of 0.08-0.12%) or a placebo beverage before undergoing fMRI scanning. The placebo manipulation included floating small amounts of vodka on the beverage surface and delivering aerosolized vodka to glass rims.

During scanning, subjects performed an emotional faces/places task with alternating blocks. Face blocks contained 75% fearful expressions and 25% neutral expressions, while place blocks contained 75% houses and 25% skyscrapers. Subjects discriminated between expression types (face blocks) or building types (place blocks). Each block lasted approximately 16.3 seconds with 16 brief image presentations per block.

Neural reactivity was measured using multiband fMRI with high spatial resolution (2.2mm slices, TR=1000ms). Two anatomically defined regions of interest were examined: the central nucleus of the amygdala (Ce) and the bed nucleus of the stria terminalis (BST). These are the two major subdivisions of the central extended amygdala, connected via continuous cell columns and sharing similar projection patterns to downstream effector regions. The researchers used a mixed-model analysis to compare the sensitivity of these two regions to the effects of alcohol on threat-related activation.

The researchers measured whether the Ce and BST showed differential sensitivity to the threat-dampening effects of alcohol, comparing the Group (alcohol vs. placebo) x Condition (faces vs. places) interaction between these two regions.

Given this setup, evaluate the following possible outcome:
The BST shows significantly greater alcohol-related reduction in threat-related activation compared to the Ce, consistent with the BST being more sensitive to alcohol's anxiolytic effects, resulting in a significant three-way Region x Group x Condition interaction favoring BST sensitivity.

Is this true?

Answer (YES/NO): NO